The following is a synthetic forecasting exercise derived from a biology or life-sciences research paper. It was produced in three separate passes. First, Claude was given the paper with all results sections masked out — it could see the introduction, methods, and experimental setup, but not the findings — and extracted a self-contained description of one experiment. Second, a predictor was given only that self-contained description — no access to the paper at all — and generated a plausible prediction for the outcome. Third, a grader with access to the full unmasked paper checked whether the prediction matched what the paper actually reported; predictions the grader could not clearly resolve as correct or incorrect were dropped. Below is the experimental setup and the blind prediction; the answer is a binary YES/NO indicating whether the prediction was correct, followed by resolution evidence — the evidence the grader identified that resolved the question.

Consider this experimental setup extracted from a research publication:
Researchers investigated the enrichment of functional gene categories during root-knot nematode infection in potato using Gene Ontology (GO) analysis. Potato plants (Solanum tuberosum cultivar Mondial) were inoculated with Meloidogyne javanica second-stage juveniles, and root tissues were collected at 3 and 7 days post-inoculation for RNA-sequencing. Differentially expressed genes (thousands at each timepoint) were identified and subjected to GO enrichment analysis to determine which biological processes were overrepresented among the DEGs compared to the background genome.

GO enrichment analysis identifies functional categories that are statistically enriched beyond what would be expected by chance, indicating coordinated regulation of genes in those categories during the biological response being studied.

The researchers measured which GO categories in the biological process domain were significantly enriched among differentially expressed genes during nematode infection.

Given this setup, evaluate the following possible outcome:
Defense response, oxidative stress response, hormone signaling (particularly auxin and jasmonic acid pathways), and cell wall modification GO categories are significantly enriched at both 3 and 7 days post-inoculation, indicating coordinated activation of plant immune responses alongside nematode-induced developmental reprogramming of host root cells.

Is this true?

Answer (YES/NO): NO